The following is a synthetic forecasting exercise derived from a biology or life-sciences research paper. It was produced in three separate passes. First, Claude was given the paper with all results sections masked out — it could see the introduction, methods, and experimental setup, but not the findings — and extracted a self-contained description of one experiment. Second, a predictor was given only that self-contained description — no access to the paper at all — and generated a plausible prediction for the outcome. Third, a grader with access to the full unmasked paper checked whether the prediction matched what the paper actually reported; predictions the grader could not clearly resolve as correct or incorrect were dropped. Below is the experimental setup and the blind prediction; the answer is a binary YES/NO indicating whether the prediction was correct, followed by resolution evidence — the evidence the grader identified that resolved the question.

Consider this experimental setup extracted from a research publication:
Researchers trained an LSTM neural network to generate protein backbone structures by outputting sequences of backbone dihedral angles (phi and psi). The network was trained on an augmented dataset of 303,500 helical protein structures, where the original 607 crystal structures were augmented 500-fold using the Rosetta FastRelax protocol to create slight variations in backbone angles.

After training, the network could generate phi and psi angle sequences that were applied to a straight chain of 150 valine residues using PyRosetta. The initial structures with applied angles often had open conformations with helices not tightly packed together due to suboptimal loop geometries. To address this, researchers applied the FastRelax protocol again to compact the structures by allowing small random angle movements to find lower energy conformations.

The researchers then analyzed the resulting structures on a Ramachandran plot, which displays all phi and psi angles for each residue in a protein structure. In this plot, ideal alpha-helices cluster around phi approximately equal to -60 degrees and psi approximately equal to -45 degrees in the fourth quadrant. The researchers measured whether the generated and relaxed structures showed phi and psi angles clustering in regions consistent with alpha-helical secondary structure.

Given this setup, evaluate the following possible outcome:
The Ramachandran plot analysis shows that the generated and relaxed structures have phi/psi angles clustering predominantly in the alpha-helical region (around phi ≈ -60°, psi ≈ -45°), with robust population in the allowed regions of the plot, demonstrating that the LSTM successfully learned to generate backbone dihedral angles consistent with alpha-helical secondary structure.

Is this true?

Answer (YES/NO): YES